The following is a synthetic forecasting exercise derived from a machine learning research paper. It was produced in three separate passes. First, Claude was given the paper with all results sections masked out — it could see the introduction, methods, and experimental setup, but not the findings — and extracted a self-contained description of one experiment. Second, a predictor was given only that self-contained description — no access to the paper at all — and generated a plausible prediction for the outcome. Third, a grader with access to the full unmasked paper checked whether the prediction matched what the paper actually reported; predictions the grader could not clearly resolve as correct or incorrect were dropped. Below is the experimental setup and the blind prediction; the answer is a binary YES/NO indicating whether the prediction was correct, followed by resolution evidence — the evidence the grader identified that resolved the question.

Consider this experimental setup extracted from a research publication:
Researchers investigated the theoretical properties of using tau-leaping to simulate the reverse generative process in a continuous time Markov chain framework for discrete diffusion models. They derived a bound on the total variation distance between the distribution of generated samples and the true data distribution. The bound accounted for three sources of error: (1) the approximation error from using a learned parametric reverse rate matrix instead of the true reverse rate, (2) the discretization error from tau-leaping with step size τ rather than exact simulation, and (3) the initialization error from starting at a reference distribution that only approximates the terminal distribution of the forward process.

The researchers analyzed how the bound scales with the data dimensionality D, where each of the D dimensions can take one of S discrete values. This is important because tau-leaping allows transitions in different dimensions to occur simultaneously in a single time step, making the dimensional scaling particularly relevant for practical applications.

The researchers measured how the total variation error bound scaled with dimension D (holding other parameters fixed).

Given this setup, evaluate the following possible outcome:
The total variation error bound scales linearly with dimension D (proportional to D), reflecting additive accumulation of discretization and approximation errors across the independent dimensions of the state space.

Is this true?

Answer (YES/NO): NO